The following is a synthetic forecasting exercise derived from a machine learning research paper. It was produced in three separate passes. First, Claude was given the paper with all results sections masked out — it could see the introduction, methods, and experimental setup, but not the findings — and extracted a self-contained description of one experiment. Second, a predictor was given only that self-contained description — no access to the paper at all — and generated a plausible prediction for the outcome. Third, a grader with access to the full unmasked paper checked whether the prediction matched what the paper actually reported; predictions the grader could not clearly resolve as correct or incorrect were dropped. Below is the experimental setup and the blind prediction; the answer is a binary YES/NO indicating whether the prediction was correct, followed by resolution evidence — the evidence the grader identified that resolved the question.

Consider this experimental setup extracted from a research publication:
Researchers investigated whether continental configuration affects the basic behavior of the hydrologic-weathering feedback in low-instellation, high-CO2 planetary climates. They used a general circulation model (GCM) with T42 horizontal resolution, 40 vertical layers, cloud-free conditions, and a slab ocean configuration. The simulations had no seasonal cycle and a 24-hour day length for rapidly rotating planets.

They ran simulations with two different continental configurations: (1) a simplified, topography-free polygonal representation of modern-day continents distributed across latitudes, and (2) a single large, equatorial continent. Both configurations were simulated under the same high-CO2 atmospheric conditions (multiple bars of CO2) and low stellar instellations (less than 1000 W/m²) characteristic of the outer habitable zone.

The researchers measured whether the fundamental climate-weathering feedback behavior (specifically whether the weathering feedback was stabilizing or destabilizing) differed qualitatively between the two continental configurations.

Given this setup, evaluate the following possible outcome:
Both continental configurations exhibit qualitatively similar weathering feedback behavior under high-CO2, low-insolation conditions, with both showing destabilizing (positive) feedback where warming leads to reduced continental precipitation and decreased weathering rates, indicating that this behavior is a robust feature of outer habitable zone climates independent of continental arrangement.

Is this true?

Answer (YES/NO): YES